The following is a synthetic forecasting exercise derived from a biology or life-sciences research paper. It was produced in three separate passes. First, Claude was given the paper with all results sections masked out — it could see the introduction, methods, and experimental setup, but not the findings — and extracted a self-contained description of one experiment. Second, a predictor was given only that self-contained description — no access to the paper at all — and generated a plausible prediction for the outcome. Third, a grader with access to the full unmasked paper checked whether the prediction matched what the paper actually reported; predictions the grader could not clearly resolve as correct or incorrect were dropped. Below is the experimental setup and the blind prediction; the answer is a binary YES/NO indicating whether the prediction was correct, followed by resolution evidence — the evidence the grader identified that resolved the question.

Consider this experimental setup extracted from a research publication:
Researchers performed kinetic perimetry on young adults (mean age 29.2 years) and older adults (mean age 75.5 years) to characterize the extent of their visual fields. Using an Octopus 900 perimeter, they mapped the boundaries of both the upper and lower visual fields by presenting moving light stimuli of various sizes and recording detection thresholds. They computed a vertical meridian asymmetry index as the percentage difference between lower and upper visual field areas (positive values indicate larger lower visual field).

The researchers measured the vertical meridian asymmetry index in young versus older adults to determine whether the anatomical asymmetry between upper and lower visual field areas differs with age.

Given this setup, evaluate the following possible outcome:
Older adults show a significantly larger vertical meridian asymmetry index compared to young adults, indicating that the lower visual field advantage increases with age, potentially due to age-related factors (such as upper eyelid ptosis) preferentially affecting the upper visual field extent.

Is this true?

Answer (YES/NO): YES